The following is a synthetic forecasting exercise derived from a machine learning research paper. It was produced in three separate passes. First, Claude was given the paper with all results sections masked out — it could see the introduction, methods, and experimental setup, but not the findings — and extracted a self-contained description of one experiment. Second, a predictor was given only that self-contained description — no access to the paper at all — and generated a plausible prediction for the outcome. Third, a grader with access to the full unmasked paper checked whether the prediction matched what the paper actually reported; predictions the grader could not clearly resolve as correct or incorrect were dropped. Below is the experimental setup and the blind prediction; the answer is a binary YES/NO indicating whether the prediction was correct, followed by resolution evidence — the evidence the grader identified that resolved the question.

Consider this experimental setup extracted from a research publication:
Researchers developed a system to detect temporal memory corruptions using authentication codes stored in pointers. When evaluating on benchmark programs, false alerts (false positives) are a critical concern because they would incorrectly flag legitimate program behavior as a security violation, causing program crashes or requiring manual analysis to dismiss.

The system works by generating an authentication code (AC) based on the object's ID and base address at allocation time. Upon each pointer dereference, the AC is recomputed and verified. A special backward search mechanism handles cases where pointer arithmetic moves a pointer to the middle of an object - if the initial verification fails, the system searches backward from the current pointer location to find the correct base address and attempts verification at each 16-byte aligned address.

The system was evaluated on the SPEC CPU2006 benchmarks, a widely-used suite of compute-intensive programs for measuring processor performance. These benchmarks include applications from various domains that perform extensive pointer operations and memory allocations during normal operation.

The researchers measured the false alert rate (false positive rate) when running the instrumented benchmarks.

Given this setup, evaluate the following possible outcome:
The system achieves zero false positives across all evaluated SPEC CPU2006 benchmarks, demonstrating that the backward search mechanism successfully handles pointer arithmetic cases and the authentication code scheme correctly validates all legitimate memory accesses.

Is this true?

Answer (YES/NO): YES